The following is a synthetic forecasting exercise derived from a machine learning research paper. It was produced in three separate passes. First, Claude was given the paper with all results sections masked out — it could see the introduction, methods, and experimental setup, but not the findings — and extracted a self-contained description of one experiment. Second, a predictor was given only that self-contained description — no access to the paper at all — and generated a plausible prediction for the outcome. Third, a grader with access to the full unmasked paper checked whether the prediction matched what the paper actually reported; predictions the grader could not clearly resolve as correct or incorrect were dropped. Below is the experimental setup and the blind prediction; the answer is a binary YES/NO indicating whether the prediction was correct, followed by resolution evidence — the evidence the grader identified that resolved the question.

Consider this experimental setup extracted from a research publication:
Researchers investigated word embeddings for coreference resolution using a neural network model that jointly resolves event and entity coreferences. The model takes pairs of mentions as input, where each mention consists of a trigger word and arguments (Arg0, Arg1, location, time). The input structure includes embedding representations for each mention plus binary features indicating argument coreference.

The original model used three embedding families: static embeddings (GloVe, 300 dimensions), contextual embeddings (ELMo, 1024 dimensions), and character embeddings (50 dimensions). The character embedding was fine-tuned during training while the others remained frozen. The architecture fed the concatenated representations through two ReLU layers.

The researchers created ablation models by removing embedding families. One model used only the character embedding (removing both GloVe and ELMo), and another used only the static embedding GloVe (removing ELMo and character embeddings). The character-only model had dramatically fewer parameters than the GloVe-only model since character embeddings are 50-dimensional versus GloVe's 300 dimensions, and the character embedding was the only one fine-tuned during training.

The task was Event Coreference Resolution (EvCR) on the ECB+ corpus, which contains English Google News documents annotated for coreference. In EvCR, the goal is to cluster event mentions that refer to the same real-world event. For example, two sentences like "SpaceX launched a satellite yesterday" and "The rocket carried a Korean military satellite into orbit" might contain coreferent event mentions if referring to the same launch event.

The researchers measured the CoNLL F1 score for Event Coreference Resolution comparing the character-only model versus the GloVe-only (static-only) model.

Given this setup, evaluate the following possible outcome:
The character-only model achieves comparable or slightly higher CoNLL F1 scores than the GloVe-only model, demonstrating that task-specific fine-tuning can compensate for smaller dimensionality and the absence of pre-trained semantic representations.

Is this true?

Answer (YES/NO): NO